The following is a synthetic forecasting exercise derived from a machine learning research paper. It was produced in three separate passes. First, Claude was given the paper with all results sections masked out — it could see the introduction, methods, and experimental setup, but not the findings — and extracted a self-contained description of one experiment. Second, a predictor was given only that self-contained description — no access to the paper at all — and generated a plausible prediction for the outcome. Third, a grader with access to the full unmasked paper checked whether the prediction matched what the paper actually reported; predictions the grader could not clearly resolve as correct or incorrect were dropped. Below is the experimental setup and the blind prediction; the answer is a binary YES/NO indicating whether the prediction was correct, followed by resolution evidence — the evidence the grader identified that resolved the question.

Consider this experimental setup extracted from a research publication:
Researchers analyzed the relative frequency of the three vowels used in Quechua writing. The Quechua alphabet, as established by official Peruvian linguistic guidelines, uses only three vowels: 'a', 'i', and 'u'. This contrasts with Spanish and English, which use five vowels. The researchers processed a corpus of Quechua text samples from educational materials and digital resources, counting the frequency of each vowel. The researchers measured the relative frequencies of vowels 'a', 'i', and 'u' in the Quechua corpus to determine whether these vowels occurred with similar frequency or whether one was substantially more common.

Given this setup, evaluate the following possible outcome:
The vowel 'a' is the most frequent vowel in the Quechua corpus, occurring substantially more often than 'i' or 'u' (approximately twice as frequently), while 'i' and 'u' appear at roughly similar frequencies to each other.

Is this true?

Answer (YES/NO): NO